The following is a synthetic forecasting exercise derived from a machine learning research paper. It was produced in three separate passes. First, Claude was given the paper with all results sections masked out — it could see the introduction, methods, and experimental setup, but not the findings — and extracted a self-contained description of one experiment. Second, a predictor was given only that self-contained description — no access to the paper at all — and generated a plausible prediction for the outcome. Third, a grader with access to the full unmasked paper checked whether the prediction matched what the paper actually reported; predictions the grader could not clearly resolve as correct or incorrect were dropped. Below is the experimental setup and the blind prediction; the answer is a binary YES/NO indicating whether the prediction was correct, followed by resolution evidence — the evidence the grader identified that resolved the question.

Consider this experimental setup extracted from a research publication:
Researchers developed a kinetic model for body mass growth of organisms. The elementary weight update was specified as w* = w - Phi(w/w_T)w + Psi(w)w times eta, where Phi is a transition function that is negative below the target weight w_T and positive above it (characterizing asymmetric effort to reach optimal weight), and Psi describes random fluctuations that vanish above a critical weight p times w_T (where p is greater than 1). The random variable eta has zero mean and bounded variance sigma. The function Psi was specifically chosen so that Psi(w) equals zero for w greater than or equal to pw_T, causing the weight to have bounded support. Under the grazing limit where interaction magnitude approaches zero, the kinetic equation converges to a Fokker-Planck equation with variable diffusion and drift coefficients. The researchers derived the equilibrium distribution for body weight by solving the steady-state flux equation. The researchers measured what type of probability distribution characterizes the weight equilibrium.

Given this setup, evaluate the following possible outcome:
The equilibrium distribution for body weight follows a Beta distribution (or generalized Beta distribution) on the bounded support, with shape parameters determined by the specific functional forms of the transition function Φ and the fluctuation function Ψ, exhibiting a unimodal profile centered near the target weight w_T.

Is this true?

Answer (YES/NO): YES